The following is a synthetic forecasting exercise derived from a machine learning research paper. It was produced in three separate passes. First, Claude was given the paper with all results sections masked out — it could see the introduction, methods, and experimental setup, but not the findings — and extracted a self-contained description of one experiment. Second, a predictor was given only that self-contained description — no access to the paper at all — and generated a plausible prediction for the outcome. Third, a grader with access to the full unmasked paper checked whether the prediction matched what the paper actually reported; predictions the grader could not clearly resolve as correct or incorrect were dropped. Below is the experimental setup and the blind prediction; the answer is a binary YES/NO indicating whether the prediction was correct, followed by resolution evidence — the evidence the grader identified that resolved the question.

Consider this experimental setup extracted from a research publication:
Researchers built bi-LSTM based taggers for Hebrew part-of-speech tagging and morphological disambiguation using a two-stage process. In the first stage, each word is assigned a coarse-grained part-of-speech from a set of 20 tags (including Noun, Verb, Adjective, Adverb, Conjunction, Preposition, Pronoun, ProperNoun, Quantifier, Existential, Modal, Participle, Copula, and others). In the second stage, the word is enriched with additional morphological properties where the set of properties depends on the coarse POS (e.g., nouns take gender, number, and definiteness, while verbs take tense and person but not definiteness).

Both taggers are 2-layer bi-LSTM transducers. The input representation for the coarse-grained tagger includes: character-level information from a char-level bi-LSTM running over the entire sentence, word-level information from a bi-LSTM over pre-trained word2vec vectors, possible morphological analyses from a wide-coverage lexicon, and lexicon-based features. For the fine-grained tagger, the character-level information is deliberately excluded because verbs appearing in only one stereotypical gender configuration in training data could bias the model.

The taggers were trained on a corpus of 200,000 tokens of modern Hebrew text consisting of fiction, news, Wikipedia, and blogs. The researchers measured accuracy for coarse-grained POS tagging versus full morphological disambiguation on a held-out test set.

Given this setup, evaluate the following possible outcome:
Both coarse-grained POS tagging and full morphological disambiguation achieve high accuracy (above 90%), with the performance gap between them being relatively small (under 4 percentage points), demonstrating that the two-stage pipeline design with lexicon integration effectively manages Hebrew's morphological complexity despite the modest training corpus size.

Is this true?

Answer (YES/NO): NO